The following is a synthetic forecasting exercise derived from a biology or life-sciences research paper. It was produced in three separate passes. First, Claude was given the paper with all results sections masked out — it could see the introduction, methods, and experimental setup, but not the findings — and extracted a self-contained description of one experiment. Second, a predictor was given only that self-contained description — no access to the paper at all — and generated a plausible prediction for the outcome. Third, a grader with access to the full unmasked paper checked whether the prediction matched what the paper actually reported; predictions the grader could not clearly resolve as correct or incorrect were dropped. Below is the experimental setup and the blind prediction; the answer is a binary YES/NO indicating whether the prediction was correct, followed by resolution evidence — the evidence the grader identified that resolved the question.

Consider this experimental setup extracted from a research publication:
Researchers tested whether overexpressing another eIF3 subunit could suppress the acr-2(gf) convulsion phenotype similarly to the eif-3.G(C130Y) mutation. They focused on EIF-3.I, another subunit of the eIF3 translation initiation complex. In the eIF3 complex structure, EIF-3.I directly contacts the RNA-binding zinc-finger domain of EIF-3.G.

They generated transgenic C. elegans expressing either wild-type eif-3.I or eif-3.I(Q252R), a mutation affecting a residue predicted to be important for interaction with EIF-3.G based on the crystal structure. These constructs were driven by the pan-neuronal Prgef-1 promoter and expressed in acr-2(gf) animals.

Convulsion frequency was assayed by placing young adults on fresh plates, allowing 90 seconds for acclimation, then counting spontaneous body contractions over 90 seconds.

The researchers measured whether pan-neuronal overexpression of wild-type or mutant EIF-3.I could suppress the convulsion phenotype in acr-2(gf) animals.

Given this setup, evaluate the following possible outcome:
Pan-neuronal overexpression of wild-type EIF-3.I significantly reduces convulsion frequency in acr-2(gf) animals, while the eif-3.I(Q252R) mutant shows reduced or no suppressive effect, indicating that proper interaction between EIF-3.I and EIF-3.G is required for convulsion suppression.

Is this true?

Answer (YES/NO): NO